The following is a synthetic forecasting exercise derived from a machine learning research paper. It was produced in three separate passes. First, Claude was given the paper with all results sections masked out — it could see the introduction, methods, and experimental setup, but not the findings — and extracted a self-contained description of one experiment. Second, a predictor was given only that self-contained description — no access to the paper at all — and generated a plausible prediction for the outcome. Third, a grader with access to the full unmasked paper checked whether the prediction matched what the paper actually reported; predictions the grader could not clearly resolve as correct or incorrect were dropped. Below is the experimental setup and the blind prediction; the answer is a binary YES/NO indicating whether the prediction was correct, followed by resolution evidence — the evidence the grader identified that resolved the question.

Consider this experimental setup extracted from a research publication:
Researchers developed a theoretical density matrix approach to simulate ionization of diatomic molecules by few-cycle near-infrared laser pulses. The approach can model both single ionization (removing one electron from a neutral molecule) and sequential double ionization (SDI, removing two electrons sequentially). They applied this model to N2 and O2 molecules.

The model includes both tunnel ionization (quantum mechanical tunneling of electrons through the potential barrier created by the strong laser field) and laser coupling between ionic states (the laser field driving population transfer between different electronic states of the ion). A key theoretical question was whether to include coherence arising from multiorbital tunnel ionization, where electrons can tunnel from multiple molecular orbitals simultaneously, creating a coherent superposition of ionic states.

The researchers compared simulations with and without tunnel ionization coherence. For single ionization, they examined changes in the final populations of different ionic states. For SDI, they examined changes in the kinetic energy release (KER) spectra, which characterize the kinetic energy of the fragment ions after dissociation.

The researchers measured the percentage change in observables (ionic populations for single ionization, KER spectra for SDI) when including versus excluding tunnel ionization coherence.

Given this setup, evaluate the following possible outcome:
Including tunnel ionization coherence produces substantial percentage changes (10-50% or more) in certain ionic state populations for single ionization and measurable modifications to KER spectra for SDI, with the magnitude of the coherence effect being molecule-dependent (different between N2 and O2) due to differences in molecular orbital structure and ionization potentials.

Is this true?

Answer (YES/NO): NO